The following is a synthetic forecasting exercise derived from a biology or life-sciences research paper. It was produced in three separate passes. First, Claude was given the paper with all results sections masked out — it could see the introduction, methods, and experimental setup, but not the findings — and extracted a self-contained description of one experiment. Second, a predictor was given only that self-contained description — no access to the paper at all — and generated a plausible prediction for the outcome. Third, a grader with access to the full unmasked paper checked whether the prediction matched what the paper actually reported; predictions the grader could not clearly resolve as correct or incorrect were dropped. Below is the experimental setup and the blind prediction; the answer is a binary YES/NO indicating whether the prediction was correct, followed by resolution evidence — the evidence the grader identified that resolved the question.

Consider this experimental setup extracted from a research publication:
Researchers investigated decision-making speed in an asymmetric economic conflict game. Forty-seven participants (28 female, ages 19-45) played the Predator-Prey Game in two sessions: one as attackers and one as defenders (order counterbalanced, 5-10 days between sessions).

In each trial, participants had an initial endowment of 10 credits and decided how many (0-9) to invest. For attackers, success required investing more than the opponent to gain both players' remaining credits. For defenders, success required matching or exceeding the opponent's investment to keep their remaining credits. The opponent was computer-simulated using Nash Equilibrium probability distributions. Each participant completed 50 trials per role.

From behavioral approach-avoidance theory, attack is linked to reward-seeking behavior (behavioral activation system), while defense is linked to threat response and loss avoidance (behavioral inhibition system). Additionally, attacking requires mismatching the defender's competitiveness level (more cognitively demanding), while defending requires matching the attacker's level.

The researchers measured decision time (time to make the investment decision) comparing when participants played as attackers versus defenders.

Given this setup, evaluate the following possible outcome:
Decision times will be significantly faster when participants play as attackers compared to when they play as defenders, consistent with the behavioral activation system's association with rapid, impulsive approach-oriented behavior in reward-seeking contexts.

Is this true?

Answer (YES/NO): NO